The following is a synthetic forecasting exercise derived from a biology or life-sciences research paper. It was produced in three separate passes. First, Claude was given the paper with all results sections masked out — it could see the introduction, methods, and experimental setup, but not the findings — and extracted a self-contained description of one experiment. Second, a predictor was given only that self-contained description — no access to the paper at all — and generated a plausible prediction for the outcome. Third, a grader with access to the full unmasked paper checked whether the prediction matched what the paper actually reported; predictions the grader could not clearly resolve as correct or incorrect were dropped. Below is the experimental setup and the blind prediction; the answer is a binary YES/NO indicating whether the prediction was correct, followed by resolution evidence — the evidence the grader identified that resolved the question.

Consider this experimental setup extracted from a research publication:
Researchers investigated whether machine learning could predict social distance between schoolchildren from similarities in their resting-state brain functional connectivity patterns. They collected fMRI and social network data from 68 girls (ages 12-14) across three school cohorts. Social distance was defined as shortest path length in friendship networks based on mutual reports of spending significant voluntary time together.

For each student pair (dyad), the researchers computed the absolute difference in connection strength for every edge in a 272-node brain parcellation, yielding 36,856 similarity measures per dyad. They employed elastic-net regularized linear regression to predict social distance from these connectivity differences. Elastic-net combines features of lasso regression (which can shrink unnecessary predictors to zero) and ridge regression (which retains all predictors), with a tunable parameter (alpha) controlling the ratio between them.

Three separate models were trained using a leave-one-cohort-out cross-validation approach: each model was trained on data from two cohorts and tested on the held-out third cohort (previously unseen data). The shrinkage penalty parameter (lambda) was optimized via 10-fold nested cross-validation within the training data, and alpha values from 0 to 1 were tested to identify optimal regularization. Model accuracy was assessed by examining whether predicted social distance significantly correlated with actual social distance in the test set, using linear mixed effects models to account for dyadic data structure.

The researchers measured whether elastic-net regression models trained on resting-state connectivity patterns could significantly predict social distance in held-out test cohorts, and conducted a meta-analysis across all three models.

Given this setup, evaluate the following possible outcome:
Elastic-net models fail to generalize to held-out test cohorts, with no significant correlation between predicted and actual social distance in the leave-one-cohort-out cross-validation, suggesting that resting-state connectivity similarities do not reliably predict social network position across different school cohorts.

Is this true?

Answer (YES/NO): YES